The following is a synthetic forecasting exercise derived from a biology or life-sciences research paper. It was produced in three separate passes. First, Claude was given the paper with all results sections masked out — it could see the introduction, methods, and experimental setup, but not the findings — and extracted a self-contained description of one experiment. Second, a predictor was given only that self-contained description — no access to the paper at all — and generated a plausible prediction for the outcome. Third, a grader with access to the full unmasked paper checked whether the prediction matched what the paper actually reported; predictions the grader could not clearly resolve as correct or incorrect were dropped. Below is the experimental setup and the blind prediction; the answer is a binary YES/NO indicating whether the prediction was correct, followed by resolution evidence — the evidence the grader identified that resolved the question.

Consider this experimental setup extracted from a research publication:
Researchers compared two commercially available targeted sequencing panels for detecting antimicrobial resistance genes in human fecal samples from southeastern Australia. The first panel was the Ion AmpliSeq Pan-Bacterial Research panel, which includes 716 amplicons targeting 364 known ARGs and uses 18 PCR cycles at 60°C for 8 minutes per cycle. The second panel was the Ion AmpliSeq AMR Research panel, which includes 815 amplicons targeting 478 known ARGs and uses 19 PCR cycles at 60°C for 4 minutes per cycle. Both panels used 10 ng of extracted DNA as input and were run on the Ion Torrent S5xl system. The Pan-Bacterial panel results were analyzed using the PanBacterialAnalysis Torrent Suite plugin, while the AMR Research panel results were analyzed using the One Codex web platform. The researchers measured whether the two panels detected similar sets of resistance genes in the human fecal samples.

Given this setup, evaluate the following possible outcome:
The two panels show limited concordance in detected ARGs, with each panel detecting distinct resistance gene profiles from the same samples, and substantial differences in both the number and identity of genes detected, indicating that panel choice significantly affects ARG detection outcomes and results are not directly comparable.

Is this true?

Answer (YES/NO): YES